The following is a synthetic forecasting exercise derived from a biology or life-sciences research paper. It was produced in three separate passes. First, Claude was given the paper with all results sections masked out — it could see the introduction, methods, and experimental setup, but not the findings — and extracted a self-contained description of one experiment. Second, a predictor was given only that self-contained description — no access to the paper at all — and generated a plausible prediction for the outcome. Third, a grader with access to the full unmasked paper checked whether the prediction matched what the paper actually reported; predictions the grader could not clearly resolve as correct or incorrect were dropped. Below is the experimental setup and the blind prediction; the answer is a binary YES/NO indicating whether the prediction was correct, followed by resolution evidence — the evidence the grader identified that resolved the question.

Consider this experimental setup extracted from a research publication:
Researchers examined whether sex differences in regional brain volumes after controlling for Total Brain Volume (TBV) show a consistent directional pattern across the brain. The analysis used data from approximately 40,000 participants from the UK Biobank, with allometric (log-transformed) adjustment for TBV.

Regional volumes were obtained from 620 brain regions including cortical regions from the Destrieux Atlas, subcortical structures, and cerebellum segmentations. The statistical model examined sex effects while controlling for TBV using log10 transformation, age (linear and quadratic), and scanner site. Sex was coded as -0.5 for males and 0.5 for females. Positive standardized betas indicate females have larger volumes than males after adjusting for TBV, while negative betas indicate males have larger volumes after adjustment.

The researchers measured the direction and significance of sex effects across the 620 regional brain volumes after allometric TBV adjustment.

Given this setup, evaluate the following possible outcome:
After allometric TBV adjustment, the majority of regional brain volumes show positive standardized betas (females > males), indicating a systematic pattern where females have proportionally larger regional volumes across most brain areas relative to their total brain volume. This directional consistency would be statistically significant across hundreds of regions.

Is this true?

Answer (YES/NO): NO